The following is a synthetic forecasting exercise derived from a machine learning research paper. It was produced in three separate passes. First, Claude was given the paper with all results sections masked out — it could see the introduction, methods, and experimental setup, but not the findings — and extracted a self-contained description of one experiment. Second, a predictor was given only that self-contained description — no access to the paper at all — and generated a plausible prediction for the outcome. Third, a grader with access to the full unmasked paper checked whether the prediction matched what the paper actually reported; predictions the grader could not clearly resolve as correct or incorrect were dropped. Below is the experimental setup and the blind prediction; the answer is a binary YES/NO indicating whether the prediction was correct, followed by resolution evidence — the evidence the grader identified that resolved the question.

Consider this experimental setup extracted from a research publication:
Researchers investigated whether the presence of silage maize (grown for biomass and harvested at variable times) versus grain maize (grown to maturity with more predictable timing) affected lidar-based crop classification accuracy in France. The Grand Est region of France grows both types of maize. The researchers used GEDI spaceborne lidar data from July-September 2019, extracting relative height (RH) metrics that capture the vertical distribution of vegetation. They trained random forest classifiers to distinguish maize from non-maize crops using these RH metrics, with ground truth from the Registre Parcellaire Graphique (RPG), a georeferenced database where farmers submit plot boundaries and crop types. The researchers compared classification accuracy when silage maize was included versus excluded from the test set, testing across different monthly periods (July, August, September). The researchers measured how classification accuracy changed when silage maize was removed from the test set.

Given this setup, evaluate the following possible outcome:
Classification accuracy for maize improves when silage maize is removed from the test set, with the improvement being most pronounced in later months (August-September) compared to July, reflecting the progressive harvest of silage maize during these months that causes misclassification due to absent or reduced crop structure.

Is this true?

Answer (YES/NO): NO